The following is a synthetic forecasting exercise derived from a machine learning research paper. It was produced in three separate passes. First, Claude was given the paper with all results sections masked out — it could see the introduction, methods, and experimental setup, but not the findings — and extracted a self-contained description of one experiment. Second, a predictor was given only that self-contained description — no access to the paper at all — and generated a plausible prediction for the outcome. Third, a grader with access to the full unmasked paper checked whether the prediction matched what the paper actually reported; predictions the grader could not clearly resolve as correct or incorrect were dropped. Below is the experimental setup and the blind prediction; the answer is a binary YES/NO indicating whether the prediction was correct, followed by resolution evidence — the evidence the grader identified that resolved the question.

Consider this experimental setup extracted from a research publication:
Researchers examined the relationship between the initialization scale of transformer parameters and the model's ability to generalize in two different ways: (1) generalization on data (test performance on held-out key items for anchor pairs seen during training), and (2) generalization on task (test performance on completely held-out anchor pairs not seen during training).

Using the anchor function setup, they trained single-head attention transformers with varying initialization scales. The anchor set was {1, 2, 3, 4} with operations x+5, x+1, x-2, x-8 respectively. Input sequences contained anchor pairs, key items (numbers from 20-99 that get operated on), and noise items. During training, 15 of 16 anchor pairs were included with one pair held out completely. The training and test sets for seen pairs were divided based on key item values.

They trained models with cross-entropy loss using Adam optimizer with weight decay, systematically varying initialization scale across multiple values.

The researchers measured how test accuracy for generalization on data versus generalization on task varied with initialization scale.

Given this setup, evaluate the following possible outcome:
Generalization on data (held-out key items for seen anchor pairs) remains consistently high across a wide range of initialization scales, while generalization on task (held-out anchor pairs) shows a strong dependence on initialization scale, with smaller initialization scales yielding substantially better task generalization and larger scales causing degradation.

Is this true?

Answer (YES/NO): YES